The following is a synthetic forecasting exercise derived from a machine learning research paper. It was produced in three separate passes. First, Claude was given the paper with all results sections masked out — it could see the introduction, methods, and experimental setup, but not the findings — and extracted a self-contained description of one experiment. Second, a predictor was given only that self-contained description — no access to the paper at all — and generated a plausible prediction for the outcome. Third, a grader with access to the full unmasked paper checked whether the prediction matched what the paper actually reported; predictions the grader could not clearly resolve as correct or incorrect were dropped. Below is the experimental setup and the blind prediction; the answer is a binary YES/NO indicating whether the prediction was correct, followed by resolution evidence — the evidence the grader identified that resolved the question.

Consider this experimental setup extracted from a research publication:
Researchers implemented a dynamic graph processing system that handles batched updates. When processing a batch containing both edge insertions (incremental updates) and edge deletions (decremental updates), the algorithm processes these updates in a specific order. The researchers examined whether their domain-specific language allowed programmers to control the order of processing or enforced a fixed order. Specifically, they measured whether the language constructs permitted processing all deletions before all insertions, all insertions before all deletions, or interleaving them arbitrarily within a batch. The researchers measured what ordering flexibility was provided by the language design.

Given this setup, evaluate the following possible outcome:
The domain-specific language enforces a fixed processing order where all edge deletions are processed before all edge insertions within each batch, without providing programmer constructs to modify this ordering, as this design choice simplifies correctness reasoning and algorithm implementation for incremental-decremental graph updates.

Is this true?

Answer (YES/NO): NO